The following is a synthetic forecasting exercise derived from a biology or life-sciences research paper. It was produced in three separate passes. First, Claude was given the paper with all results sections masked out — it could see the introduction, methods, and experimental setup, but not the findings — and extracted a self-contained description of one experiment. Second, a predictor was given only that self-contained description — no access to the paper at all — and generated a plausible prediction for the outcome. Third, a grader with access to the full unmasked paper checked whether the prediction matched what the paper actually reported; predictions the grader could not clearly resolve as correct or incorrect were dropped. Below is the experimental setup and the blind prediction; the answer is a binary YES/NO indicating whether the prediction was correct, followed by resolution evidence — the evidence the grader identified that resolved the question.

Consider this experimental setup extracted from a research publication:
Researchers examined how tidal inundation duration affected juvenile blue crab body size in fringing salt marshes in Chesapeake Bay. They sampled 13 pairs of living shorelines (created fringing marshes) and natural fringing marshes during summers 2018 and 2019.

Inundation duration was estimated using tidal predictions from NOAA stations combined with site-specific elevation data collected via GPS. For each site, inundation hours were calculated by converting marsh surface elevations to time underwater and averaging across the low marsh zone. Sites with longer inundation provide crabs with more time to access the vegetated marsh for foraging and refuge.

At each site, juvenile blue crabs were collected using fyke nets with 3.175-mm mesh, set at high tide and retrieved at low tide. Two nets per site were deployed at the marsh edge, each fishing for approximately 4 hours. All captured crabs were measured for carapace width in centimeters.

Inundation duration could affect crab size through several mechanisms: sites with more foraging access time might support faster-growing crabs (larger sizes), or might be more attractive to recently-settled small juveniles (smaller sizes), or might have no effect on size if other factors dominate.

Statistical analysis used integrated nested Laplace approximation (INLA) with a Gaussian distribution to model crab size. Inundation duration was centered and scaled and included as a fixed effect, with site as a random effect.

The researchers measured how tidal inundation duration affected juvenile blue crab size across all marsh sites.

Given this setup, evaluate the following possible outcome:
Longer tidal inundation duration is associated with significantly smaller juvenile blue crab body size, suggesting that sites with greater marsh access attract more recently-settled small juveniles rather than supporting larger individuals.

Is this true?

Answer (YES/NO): NO